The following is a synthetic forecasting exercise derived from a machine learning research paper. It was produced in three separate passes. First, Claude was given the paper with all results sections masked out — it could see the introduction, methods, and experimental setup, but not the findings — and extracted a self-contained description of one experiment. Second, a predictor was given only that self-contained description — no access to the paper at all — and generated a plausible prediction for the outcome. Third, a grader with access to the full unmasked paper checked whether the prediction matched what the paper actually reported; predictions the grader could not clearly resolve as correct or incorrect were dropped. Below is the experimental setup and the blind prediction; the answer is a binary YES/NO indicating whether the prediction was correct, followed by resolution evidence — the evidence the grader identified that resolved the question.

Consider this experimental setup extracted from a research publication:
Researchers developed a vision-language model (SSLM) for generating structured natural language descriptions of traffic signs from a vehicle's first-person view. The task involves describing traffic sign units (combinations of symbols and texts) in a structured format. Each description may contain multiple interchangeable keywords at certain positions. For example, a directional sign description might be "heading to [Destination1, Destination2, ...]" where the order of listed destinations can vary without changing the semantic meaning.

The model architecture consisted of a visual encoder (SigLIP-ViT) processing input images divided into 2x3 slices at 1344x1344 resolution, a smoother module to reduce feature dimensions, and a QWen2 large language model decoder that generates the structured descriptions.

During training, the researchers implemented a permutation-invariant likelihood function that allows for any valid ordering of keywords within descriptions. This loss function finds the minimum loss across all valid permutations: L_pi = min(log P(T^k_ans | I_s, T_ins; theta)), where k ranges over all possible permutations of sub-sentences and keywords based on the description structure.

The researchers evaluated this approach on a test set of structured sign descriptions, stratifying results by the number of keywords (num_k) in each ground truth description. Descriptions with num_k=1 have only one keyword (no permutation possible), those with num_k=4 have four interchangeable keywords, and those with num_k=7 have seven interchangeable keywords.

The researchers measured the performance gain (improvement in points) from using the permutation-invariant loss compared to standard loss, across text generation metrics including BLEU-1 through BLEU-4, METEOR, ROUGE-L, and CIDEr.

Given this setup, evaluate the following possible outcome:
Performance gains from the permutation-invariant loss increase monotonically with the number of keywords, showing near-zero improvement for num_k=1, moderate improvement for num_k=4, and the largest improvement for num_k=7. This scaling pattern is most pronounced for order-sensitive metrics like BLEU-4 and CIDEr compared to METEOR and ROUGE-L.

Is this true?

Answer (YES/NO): NO